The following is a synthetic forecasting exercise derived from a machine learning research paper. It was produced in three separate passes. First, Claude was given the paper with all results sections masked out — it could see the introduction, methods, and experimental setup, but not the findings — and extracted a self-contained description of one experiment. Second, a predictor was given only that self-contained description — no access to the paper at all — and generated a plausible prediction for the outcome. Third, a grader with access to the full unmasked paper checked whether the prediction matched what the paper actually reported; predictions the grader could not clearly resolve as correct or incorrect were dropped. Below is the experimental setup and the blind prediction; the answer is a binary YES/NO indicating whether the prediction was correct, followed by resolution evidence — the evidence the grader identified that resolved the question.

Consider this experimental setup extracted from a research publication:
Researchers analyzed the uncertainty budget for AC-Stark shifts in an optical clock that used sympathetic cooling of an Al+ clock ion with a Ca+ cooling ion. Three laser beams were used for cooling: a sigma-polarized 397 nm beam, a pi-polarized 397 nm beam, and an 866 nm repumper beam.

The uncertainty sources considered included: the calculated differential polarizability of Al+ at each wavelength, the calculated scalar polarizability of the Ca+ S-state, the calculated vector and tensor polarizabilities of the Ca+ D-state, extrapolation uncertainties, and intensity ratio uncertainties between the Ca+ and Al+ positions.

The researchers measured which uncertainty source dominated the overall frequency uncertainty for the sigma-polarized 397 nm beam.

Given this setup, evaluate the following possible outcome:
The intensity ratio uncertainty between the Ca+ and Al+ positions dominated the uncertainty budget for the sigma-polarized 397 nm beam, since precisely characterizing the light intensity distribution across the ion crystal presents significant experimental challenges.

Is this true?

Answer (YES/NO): NO